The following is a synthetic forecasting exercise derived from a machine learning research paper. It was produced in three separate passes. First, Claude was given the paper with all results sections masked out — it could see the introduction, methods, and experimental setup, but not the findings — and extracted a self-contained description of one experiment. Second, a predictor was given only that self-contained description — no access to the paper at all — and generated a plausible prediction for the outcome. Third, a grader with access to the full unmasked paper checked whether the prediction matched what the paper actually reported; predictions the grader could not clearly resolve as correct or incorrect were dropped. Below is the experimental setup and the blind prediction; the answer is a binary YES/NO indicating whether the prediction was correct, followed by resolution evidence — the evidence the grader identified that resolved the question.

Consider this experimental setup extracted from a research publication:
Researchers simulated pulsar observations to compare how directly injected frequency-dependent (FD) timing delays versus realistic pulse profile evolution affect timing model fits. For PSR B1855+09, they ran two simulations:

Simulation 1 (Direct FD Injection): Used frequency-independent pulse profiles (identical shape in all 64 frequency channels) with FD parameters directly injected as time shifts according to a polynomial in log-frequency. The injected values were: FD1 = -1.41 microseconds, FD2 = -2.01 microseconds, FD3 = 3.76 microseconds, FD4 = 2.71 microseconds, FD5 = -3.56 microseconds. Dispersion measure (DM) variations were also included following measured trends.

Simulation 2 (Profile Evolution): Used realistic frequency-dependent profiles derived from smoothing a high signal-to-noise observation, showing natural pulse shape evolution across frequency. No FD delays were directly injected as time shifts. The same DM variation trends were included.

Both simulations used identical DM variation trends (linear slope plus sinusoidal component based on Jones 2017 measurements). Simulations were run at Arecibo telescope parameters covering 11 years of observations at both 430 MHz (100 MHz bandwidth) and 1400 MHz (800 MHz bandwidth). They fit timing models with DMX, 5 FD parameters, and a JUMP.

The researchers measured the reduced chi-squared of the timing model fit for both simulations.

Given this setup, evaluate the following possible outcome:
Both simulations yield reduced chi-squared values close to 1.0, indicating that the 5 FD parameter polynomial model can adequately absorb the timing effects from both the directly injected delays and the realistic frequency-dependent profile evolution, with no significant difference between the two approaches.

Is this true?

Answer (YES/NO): YES